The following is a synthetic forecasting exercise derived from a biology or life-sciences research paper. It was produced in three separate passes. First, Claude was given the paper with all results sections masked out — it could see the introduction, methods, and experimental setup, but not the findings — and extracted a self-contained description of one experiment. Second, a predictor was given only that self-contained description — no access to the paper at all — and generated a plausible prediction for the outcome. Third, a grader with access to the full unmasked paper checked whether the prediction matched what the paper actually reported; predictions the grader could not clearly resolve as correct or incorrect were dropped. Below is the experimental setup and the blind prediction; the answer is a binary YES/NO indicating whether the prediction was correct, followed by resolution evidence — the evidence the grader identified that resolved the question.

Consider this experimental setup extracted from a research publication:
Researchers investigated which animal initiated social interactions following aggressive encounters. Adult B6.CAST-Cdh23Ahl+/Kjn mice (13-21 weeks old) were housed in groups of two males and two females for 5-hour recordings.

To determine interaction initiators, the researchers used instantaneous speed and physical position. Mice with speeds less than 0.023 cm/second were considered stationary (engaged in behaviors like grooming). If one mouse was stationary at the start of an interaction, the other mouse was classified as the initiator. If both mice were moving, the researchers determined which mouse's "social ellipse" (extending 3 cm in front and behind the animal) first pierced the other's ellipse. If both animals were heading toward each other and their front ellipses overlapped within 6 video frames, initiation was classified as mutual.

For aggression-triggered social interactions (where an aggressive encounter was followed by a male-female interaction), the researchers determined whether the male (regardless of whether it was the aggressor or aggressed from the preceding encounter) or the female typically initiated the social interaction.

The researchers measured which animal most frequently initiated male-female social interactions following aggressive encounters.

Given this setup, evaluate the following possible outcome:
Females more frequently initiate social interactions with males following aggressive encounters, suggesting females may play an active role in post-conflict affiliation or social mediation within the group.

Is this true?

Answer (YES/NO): NO